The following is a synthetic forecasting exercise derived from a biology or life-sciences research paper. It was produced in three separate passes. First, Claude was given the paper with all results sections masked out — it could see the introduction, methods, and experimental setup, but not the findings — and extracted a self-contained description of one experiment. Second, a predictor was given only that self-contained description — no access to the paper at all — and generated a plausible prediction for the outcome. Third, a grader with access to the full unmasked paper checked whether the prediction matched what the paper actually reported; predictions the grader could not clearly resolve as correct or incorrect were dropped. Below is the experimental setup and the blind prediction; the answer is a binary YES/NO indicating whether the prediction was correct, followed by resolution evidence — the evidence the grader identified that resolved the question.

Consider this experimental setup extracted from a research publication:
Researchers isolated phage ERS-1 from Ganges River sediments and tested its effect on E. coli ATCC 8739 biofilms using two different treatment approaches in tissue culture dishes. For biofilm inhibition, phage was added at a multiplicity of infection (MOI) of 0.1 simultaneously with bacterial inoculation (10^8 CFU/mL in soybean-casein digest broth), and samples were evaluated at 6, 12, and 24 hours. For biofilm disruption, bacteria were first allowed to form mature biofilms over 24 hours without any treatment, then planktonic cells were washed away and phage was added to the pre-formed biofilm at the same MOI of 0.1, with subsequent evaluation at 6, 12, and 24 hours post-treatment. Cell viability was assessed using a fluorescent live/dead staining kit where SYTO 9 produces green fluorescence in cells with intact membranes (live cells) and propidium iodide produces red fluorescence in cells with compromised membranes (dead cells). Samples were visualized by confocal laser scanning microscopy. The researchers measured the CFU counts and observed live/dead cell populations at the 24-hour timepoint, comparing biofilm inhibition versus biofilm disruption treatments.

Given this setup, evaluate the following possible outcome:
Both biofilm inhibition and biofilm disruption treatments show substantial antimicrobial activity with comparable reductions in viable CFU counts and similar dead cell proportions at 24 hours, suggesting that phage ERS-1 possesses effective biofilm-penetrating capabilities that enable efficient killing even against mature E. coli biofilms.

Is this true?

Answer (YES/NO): NO